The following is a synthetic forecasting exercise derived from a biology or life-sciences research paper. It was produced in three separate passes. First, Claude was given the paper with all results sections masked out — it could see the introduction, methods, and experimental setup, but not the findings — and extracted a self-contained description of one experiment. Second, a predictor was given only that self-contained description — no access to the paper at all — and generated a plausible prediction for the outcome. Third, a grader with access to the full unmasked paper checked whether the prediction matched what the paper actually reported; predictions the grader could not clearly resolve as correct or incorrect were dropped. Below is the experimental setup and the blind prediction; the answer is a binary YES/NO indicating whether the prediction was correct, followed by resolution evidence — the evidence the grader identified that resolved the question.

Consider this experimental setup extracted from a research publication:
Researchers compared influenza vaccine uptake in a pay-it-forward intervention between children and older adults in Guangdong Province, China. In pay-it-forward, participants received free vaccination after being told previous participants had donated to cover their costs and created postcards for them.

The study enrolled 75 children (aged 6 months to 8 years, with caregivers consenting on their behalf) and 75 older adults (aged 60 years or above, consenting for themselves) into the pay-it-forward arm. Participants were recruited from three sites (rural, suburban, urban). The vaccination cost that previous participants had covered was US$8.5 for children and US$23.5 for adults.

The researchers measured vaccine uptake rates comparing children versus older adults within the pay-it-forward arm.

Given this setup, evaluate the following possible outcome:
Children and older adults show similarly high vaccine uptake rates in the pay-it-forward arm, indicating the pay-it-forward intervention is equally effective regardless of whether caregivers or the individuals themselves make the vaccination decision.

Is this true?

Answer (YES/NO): NO